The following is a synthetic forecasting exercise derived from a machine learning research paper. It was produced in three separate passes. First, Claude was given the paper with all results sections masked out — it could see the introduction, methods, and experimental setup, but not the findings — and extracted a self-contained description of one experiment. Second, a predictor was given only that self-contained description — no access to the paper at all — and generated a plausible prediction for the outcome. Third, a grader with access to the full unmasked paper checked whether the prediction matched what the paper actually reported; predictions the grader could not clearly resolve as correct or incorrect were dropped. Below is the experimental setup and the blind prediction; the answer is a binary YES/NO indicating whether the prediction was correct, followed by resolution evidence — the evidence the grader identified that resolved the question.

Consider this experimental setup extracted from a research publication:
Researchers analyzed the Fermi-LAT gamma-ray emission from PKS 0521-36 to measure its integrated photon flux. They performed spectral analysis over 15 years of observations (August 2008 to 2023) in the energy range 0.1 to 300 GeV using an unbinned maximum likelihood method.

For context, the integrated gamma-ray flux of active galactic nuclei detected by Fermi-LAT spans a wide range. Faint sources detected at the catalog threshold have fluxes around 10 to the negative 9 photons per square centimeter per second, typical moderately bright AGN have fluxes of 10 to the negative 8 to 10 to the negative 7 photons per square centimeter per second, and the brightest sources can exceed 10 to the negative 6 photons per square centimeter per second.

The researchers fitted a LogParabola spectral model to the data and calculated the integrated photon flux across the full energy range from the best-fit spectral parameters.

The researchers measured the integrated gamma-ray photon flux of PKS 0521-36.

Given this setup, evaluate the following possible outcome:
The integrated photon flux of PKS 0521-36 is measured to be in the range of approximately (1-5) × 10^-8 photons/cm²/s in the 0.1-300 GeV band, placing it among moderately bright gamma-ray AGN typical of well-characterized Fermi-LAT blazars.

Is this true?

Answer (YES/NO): NO